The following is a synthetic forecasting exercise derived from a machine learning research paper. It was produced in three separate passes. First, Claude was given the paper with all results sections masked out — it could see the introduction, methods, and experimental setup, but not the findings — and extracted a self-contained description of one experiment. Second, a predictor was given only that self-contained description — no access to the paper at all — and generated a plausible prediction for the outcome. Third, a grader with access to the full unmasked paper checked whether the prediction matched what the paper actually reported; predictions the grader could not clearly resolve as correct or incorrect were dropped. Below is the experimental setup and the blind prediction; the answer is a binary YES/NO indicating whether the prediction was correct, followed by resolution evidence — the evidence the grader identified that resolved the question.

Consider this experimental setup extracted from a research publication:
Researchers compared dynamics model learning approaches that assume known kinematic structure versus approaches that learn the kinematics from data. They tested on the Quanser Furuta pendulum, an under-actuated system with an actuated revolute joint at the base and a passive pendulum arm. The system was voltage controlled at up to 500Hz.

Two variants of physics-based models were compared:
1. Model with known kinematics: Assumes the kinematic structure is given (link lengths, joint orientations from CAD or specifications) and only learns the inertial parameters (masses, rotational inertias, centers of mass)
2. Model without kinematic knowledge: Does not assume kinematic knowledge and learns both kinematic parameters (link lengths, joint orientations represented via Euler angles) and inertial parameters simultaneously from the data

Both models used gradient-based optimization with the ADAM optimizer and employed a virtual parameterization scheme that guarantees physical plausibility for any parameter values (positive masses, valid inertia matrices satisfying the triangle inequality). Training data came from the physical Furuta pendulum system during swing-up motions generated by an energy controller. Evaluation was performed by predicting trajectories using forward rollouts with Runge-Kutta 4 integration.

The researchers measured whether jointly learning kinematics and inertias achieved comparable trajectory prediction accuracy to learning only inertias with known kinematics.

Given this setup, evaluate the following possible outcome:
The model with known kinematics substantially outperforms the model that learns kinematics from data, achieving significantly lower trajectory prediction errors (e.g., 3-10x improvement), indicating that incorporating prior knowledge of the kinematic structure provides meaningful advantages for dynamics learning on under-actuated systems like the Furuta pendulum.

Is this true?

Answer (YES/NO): NO